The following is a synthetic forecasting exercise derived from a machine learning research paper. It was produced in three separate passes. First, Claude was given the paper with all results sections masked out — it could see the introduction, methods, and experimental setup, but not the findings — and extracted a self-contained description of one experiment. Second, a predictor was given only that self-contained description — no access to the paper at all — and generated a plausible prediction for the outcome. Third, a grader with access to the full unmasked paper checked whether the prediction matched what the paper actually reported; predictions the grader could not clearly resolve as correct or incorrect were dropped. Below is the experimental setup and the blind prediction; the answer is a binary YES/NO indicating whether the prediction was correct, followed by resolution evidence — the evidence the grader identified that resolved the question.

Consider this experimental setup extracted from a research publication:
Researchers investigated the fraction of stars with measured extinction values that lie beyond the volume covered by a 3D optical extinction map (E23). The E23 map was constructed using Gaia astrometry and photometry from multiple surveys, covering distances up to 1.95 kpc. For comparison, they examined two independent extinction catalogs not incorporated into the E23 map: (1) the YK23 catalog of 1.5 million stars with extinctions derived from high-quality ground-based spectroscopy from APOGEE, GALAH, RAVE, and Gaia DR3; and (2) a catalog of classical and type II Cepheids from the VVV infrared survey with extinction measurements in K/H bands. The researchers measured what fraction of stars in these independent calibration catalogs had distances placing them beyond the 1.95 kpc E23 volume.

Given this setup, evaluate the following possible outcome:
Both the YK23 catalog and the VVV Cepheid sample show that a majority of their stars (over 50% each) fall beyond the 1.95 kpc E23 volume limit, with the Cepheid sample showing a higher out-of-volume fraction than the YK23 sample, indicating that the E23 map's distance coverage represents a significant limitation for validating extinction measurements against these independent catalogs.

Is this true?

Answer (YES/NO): NO